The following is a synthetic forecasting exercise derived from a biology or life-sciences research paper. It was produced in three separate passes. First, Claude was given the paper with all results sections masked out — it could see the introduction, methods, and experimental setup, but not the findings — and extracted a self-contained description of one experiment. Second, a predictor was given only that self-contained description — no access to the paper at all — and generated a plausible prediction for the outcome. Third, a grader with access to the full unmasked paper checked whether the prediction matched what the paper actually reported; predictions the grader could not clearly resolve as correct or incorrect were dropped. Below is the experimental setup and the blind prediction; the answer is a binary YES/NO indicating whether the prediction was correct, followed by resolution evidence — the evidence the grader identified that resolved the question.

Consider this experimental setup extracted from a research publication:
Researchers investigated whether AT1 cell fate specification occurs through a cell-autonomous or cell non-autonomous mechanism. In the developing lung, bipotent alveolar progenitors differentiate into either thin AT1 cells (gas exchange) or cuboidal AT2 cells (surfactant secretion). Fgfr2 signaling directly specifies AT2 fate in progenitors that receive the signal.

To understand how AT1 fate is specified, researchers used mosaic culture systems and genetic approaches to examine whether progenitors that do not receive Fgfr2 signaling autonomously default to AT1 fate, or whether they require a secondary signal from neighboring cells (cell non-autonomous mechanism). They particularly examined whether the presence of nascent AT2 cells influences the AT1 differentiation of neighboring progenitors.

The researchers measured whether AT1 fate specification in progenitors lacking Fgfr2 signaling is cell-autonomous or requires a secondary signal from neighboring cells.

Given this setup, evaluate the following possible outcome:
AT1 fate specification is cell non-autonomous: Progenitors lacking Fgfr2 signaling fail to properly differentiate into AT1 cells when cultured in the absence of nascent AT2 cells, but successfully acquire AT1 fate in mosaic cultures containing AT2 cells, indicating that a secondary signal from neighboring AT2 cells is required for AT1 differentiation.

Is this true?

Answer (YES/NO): YES